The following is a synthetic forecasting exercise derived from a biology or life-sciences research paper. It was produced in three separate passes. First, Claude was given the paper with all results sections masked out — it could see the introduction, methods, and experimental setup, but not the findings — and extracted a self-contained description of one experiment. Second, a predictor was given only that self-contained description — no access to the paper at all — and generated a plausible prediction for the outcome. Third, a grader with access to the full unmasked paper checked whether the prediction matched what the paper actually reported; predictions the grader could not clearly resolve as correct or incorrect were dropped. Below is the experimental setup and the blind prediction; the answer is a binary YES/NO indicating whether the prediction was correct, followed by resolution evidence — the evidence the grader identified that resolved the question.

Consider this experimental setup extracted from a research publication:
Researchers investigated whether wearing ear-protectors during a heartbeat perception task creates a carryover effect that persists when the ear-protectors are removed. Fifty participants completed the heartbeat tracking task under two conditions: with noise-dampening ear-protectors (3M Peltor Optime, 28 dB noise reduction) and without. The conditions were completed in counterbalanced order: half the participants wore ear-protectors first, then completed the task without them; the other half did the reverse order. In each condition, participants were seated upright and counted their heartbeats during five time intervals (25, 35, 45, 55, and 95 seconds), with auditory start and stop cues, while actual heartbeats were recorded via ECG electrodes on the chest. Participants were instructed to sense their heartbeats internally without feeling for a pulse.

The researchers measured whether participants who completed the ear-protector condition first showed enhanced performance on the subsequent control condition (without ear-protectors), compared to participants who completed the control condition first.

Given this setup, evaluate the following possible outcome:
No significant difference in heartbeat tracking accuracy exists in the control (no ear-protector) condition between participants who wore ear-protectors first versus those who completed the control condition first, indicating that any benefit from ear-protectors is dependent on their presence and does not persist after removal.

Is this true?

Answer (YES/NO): YES